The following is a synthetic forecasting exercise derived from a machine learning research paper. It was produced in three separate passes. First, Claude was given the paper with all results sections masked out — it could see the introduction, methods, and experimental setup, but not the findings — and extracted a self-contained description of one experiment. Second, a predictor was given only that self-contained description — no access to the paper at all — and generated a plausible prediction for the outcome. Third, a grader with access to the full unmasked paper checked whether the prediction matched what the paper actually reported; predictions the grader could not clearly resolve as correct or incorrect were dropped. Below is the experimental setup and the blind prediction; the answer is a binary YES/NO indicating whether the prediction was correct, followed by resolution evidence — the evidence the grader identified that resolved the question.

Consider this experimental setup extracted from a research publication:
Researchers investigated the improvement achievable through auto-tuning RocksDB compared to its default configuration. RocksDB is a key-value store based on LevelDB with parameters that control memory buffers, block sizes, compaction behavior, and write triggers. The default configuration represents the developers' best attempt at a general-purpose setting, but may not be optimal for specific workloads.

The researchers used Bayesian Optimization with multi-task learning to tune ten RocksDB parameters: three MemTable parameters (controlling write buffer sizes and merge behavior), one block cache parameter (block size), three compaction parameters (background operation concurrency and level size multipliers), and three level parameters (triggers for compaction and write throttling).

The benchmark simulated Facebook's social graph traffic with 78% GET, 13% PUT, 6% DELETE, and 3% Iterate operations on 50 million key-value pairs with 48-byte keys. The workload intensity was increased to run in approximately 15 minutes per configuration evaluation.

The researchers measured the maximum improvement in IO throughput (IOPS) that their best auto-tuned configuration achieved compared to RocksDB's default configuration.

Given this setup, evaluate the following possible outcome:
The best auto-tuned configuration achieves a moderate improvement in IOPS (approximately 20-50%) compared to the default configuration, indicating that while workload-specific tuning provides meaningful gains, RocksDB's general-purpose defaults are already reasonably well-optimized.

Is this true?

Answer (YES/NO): YES